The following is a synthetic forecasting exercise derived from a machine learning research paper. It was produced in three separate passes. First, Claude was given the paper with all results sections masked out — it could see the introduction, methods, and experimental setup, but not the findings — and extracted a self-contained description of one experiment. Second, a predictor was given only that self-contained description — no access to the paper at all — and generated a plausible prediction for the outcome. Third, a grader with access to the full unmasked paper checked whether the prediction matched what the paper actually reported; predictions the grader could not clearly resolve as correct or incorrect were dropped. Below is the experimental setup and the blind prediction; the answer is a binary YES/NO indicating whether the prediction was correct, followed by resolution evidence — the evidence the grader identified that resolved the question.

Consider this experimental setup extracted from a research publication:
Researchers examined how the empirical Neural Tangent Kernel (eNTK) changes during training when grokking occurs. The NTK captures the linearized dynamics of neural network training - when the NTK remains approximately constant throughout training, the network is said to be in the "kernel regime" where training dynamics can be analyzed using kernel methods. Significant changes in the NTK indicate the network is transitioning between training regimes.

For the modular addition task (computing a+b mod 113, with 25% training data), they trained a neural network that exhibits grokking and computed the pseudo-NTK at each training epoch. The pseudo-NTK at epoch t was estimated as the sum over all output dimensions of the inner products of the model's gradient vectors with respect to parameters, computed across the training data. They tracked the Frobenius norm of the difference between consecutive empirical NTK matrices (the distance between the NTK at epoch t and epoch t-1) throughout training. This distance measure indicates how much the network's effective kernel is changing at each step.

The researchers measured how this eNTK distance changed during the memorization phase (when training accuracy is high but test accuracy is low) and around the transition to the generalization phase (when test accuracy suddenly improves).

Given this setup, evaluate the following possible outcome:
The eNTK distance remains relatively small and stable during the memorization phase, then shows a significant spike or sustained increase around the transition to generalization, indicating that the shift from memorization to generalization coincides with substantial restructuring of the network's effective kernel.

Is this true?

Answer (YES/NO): NO